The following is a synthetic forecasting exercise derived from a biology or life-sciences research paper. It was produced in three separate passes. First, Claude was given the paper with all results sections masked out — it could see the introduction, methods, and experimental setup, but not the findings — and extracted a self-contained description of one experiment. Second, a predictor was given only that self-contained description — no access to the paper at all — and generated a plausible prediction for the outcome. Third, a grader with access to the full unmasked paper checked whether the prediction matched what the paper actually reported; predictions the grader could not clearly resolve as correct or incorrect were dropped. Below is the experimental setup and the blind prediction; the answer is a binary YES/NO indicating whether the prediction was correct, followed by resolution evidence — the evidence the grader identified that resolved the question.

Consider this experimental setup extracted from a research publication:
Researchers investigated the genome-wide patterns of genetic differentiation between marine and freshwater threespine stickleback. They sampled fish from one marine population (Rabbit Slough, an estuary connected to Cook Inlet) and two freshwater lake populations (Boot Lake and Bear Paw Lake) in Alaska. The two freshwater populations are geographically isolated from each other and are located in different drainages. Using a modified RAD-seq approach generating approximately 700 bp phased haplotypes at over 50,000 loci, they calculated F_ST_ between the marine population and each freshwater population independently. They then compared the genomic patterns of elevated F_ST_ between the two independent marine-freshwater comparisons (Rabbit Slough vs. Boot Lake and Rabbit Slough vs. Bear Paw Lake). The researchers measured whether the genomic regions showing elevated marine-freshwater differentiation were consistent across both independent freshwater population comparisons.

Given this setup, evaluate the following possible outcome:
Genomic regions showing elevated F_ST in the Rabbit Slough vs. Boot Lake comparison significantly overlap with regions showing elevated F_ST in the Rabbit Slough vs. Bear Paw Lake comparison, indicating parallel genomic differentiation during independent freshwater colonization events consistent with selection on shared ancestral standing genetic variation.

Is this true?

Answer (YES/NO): YES